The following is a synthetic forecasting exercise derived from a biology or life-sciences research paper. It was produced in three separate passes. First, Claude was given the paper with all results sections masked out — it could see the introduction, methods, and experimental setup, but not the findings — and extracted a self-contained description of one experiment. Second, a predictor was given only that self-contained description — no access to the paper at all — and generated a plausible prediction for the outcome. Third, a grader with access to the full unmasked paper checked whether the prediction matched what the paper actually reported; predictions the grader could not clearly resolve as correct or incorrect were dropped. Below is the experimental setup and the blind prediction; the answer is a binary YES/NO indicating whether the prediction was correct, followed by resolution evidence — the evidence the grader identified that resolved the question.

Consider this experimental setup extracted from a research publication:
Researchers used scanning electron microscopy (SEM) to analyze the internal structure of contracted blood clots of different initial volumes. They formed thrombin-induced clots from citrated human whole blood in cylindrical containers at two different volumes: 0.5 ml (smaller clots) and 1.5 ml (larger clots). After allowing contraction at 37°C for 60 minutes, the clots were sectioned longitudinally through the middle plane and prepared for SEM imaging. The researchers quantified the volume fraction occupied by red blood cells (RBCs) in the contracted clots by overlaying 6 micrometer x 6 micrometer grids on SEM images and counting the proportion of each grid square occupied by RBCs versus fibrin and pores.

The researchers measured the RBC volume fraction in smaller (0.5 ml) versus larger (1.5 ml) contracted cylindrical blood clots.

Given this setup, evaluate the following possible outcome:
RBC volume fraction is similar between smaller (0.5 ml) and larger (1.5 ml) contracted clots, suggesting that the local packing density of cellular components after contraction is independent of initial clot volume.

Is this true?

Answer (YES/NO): NO